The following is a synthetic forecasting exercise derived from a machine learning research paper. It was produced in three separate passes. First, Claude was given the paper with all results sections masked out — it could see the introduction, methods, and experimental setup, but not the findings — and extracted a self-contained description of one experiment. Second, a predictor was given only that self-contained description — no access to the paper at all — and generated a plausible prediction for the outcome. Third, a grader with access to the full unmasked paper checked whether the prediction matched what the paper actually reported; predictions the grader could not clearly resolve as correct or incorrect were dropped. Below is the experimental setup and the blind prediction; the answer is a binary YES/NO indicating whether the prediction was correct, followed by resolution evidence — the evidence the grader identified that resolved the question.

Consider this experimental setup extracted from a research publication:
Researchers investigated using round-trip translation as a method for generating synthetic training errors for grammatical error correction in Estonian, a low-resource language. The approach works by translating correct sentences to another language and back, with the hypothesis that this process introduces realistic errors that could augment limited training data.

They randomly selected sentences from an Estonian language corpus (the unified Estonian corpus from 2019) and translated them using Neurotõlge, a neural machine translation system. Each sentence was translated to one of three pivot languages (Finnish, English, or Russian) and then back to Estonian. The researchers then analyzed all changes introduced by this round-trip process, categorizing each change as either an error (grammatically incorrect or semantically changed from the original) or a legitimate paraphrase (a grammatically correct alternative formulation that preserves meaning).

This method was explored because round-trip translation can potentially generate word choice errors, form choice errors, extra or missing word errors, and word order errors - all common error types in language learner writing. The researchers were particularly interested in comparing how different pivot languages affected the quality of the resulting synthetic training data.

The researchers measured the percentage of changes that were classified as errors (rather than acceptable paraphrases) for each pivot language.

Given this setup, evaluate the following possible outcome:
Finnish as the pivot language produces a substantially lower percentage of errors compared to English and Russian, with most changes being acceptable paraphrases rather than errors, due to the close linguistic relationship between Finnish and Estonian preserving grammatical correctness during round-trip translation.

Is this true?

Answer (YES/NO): NO